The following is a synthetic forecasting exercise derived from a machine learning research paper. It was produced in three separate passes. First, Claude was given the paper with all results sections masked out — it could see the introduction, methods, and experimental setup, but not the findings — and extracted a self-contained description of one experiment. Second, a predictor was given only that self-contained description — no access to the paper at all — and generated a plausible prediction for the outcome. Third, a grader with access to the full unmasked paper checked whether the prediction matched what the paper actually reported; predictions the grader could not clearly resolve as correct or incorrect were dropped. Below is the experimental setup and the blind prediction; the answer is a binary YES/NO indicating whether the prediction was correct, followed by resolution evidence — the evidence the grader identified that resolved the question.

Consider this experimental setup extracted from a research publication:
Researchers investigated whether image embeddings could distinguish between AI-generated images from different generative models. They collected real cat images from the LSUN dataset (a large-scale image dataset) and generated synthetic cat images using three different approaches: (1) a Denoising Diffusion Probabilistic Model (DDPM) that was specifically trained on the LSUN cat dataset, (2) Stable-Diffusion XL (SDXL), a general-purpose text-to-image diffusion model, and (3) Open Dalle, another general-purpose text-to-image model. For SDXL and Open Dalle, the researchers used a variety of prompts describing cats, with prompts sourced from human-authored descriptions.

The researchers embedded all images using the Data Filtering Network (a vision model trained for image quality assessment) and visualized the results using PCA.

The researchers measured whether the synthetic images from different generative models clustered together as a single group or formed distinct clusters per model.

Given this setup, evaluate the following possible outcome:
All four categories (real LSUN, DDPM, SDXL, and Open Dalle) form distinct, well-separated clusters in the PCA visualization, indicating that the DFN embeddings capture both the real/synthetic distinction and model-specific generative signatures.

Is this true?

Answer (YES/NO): NO